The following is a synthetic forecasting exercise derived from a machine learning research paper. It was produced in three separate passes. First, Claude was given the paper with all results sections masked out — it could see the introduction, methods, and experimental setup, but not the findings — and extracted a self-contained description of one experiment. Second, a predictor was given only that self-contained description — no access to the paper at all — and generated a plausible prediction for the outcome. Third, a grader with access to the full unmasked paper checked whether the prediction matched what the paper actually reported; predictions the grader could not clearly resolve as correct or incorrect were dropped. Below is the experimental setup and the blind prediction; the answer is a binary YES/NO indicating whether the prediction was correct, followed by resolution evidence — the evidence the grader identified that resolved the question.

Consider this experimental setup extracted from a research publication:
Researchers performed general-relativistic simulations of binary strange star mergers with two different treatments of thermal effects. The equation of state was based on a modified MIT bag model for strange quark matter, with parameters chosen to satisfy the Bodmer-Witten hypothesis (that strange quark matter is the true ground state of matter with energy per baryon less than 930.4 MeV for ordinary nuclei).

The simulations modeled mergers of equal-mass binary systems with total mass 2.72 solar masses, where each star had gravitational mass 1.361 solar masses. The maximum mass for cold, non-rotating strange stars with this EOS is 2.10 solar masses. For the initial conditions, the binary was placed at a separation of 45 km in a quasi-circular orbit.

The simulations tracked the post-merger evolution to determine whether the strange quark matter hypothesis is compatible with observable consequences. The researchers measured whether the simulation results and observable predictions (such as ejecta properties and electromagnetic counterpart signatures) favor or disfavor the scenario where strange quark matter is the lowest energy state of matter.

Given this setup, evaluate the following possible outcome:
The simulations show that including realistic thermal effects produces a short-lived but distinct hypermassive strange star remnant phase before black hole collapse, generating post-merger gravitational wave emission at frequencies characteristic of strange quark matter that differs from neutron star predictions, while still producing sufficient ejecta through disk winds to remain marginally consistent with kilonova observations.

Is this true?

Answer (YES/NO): NO